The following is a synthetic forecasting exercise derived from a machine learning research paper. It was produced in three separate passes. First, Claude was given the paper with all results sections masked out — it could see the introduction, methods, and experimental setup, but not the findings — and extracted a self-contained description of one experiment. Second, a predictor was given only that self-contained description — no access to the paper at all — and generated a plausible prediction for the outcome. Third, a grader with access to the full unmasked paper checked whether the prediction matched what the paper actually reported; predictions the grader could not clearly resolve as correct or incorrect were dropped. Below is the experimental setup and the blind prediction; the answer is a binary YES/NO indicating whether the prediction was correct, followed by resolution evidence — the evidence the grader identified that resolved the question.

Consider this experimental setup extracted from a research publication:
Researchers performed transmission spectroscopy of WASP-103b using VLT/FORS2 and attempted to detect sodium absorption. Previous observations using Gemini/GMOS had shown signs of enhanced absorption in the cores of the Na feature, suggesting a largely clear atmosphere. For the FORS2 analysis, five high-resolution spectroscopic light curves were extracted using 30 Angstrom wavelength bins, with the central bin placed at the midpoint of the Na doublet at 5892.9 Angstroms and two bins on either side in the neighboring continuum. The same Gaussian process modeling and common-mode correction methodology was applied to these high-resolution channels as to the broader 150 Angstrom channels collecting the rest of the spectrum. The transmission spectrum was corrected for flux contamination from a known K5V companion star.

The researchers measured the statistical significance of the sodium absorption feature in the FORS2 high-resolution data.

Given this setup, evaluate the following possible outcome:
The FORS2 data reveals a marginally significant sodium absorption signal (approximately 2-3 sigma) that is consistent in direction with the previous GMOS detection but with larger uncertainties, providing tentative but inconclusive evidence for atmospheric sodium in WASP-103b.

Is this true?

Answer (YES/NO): NO